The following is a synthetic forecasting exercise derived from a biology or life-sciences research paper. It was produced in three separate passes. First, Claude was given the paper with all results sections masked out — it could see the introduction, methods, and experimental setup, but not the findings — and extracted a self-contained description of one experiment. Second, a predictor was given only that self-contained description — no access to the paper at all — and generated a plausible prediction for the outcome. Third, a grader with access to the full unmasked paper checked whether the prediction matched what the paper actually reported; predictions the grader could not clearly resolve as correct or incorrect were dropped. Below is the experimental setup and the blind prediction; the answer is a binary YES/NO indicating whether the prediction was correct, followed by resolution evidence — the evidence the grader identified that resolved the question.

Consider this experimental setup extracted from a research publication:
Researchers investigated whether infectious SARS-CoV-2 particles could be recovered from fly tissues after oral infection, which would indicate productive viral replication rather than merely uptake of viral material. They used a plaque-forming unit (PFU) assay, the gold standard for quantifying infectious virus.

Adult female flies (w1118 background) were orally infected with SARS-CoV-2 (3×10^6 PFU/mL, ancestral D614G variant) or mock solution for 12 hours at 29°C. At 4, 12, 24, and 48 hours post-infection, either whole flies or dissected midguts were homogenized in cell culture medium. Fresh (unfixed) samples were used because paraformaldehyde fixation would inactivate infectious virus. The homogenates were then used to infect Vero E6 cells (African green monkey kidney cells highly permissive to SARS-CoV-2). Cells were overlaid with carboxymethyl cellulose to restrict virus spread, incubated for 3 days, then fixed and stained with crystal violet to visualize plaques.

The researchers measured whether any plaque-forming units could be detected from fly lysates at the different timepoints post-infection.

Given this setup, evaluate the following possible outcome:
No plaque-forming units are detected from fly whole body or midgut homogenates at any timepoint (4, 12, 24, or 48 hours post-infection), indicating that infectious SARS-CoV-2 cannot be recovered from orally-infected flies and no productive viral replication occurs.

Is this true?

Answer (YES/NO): NO